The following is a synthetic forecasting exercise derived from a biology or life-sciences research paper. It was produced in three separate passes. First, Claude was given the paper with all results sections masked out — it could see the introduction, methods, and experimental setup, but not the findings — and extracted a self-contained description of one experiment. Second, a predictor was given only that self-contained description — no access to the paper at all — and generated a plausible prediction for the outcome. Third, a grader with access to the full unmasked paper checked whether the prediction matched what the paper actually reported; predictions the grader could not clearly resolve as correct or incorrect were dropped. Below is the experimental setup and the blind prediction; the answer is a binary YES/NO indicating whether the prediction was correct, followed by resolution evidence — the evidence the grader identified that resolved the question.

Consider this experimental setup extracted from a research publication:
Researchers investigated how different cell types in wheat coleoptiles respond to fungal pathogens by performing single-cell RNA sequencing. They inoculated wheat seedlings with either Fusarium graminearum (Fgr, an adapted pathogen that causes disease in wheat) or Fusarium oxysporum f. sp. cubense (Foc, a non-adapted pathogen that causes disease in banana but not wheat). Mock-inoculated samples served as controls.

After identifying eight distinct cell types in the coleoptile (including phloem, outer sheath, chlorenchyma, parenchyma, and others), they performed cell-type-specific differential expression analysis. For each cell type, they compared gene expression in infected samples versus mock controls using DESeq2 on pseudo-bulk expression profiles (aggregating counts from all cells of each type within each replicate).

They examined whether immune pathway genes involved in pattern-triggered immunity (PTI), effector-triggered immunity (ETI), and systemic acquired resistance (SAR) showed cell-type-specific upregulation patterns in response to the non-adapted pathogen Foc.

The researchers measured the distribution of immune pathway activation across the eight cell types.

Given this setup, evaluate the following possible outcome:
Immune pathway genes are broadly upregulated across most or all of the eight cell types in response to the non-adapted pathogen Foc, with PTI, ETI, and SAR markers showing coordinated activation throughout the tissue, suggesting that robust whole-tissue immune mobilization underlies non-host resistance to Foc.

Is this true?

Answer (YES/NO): NO